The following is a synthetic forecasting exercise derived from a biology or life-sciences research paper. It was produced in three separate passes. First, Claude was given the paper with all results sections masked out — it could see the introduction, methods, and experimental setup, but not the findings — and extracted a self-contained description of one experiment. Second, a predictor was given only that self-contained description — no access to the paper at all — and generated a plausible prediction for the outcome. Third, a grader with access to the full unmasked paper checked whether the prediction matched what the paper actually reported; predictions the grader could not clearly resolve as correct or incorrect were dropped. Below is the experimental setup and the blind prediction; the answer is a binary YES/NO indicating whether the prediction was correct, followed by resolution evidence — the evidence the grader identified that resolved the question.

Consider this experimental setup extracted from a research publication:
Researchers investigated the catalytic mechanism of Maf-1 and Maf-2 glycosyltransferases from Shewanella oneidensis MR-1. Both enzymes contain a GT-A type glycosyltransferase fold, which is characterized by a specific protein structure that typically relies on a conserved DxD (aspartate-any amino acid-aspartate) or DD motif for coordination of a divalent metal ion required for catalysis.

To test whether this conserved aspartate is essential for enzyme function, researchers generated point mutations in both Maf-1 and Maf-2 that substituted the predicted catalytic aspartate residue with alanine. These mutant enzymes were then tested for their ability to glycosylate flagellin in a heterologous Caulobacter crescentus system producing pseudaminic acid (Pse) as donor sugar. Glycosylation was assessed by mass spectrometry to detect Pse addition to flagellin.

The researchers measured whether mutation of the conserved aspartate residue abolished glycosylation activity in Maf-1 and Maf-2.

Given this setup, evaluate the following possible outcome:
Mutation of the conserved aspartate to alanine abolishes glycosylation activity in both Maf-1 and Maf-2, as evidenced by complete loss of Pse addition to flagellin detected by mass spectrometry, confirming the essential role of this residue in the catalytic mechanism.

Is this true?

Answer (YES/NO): YES